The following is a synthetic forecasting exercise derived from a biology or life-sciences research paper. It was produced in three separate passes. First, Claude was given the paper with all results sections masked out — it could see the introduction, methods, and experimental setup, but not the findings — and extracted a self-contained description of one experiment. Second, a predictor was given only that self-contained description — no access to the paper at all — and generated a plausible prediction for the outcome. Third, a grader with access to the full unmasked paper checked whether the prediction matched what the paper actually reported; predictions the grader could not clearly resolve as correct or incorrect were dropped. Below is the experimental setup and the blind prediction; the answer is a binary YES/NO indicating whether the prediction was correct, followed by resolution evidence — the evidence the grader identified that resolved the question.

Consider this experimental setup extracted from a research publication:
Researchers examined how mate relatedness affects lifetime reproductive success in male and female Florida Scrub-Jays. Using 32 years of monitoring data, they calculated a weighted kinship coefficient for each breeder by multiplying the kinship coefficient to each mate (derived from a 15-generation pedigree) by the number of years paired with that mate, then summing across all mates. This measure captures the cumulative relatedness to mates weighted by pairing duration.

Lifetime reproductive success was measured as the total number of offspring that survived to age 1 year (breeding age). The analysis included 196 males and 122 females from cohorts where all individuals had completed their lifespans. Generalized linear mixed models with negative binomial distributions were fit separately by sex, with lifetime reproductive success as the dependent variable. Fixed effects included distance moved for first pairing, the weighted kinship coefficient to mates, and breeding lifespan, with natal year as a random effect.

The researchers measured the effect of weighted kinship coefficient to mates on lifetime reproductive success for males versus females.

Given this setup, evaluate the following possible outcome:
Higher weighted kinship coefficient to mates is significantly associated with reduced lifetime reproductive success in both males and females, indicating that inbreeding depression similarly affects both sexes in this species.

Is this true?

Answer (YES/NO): NO